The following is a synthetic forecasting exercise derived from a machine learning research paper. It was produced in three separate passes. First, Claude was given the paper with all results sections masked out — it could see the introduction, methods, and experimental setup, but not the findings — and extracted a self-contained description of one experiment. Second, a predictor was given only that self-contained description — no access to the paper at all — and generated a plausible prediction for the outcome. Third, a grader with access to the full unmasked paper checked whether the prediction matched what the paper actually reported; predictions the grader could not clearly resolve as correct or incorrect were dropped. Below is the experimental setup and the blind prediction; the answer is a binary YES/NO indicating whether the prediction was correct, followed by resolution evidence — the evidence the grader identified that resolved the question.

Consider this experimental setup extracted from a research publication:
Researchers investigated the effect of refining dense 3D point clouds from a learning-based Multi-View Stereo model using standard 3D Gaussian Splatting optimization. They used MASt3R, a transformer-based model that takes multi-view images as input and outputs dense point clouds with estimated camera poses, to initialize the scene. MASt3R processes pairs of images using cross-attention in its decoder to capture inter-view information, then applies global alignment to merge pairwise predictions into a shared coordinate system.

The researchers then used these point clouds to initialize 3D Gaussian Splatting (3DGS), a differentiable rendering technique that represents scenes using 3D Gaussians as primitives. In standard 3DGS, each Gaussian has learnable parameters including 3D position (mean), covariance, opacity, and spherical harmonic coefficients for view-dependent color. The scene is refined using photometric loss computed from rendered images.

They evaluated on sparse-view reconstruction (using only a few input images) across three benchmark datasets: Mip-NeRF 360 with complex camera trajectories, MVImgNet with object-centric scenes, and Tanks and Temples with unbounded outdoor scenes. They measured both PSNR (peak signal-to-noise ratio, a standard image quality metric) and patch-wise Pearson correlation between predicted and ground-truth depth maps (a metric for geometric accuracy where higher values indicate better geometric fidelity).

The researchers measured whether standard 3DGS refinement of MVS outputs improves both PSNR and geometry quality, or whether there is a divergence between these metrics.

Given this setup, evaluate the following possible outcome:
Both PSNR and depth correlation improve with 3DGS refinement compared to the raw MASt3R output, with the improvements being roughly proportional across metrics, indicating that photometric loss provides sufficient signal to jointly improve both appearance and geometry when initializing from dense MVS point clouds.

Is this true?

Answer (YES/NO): NO